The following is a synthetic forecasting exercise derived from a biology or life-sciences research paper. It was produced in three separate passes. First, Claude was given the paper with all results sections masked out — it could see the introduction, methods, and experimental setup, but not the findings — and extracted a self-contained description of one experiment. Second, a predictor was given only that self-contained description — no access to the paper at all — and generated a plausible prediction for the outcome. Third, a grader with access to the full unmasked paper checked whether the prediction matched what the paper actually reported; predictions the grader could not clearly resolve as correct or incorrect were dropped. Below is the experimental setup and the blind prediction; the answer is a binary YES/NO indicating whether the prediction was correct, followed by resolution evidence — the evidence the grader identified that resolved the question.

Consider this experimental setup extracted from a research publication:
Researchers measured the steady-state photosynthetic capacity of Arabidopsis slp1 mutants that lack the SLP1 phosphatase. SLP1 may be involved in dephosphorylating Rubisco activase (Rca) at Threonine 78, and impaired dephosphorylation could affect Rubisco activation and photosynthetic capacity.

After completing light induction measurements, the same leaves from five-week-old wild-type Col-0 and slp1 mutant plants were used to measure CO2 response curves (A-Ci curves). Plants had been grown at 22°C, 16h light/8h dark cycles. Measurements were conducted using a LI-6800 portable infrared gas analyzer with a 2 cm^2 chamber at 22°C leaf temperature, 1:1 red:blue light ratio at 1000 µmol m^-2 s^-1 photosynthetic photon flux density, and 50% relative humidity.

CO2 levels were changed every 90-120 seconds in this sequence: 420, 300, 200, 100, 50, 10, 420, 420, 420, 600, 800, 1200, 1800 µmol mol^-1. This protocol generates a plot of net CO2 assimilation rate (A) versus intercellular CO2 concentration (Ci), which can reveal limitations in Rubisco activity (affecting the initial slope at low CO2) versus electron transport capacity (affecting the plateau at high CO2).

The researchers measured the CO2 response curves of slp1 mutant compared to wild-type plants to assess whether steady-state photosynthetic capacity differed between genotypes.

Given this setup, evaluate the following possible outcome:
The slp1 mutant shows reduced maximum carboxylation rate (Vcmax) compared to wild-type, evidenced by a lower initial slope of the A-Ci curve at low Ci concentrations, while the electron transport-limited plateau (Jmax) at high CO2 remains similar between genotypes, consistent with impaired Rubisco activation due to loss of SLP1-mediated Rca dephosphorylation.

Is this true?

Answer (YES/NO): NO